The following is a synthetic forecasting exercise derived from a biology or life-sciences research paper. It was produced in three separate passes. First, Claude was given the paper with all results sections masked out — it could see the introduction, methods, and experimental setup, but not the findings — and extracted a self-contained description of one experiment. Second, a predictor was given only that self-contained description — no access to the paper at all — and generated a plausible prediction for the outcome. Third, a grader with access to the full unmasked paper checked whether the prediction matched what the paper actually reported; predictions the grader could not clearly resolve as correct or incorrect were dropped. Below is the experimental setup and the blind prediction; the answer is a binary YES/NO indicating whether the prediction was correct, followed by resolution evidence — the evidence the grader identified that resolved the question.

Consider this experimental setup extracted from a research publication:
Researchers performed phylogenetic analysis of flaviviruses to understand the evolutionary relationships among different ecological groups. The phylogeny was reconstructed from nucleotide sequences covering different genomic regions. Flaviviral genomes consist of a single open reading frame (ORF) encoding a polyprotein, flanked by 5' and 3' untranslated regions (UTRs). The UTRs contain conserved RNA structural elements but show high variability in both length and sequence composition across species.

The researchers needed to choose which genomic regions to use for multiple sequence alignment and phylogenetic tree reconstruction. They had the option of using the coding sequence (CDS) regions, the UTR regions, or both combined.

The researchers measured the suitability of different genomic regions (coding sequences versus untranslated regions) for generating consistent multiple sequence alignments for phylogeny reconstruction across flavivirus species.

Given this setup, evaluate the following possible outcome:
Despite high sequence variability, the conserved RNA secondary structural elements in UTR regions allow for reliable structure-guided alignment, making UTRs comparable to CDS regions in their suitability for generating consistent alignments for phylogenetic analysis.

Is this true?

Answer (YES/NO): NO